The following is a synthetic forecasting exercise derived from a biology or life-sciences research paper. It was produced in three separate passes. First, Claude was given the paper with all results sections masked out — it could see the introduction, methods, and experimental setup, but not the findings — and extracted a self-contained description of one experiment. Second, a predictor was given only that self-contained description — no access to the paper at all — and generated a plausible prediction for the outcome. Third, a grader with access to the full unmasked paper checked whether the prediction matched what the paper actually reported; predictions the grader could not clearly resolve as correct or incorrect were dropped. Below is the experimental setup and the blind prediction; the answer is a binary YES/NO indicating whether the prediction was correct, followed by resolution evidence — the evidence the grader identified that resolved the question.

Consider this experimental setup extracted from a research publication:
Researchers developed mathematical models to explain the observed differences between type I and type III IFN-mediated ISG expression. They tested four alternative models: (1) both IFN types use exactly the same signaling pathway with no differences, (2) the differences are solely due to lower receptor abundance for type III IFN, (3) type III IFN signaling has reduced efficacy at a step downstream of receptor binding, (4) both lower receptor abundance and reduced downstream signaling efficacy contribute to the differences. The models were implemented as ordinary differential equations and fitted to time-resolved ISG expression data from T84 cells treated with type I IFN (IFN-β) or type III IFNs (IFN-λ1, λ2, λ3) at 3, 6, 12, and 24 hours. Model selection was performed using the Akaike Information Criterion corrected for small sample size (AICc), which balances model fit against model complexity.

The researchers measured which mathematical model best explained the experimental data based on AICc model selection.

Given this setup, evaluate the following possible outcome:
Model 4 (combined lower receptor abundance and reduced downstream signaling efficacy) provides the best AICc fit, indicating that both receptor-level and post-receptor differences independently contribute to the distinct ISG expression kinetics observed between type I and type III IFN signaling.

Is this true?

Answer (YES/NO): NO